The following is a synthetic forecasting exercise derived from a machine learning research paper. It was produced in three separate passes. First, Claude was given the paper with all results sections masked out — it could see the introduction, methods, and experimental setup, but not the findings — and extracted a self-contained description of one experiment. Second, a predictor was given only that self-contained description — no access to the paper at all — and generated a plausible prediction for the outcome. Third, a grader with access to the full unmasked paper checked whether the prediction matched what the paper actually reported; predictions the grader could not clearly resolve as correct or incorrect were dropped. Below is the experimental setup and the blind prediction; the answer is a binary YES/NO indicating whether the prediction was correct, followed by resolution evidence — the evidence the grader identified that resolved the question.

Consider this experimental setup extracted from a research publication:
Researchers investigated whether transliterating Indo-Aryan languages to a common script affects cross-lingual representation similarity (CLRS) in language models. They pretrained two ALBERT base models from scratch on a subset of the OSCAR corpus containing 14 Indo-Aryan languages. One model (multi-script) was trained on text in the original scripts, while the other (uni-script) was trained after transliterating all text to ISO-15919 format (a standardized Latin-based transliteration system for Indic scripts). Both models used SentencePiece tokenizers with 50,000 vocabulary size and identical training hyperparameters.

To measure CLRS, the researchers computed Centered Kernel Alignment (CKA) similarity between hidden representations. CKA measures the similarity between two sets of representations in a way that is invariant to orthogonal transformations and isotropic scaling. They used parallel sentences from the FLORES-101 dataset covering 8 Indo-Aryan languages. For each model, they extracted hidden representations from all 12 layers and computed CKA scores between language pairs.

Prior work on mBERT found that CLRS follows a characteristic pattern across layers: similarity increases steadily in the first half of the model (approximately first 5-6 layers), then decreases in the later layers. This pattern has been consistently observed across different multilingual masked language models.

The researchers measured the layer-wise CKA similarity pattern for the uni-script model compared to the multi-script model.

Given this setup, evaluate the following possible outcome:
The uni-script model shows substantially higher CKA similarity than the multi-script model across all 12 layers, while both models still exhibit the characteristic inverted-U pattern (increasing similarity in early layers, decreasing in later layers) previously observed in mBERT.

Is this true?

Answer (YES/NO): NO